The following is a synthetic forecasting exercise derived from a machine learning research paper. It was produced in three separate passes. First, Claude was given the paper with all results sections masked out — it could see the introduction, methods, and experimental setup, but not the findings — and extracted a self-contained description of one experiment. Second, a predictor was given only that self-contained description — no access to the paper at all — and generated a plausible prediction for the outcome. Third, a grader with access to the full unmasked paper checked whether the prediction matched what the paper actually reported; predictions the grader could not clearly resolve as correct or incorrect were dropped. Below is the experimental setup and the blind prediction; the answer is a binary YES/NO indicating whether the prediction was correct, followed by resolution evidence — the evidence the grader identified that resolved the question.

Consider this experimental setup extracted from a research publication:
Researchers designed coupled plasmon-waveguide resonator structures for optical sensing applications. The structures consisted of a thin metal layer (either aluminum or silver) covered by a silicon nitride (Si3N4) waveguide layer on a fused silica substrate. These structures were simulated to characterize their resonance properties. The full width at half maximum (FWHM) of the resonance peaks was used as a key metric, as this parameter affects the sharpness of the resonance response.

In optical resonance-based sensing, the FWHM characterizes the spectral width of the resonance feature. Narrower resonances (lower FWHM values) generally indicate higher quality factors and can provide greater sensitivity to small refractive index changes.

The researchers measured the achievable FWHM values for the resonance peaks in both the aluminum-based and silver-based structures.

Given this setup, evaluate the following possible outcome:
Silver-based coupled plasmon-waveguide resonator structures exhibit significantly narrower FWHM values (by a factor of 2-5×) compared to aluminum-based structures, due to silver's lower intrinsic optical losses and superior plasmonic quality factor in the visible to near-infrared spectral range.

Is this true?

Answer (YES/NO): NO